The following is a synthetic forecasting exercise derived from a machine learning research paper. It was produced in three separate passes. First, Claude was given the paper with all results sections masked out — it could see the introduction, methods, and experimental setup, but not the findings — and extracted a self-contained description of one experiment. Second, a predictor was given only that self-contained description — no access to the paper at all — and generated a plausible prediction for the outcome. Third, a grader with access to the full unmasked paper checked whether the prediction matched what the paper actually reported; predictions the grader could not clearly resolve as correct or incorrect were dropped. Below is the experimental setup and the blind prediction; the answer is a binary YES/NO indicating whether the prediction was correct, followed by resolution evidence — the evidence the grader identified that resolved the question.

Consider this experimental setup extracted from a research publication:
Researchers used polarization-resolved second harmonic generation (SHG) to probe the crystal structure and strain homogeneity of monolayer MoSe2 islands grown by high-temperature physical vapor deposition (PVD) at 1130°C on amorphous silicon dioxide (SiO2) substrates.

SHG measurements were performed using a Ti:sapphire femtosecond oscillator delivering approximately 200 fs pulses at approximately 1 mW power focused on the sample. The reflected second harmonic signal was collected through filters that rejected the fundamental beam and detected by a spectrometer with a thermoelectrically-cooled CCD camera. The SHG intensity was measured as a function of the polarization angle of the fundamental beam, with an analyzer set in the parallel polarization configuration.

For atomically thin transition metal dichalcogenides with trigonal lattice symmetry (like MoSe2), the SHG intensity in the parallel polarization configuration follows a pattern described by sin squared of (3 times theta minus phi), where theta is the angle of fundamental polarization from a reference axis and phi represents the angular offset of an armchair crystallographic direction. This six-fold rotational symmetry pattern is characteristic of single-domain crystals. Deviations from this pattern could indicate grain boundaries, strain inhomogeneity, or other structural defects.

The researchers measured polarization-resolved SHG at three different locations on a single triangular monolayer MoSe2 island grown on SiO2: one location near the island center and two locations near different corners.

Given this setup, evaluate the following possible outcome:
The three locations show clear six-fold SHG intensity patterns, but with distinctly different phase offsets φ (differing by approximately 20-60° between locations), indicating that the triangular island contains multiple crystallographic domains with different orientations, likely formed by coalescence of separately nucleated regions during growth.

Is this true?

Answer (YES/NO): NO